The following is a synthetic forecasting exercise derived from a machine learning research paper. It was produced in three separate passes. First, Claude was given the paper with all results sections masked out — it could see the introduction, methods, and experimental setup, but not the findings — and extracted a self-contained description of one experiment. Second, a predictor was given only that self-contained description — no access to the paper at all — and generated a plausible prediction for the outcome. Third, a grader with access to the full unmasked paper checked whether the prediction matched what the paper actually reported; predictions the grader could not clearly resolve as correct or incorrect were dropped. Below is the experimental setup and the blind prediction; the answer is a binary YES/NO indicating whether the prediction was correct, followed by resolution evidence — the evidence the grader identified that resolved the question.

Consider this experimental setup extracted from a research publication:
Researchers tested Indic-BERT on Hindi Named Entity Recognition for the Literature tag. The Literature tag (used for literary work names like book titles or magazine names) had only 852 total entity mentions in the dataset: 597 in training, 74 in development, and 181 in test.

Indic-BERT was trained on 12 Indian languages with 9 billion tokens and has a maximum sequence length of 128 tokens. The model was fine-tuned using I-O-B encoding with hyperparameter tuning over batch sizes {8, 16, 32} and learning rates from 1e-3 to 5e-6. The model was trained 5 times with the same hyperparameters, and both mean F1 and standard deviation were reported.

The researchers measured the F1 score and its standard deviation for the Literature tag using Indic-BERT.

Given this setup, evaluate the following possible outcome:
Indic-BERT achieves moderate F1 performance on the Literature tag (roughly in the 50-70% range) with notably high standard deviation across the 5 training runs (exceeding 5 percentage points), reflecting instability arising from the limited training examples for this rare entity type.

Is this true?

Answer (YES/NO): NO